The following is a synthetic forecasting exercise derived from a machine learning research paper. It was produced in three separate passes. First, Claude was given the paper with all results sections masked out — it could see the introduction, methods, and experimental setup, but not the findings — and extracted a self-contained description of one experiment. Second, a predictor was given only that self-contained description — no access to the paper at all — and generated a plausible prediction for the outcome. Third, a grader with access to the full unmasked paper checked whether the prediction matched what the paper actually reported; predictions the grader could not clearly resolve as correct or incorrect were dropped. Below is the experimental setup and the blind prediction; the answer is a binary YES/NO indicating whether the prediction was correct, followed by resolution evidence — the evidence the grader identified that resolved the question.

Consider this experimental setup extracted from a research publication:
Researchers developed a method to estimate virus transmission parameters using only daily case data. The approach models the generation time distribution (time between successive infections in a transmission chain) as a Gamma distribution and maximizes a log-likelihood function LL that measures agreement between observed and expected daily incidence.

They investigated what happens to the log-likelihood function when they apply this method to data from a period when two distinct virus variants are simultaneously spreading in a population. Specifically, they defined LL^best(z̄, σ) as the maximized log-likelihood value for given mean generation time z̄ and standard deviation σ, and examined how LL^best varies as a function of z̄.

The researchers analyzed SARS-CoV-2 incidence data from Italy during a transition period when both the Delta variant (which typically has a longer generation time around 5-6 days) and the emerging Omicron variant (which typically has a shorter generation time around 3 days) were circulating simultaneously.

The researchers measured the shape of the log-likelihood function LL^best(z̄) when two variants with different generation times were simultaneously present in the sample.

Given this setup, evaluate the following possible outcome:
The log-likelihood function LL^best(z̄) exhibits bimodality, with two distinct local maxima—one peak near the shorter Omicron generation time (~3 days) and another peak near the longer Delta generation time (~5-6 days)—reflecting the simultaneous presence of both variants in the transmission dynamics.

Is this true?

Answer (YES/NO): YES